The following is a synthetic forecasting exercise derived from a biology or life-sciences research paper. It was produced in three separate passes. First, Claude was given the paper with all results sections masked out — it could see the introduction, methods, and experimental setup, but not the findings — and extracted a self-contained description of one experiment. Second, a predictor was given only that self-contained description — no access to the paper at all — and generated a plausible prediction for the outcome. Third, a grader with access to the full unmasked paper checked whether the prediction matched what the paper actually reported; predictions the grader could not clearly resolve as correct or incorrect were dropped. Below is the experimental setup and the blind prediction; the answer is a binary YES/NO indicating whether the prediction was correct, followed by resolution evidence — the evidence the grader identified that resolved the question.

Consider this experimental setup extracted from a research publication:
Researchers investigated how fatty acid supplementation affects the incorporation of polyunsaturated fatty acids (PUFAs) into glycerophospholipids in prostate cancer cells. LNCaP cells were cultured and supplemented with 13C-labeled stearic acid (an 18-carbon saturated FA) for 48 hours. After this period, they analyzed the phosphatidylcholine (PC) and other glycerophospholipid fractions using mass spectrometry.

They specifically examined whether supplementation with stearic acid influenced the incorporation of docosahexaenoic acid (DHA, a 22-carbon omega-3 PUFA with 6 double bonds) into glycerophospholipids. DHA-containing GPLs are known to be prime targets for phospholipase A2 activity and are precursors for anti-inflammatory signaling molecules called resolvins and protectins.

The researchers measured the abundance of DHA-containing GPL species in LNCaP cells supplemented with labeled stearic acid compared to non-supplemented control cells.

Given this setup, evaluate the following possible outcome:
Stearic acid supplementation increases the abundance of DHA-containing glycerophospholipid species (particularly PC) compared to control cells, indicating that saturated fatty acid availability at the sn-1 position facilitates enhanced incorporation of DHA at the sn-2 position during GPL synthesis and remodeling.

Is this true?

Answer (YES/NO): NO